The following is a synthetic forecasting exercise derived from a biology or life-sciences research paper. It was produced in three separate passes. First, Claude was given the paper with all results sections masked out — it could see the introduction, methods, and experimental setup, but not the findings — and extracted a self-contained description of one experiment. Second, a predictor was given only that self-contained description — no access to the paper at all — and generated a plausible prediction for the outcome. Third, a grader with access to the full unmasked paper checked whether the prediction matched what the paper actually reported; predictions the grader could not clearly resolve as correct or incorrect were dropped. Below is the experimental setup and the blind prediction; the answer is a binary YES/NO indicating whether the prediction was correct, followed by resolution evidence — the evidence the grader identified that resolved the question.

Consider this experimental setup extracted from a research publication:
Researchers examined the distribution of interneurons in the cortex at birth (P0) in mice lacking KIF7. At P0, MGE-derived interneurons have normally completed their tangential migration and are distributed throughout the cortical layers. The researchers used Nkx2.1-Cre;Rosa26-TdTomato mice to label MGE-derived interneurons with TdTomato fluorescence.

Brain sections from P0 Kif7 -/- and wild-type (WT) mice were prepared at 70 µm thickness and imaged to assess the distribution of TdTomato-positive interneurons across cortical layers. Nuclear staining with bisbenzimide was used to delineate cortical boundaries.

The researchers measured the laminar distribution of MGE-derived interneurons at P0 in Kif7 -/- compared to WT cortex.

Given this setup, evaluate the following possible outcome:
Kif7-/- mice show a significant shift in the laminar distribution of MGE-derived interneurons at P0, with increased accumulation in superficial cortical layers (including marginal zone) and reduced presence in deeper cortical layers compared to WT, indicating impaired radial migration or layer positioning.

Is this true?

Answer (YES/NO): NO